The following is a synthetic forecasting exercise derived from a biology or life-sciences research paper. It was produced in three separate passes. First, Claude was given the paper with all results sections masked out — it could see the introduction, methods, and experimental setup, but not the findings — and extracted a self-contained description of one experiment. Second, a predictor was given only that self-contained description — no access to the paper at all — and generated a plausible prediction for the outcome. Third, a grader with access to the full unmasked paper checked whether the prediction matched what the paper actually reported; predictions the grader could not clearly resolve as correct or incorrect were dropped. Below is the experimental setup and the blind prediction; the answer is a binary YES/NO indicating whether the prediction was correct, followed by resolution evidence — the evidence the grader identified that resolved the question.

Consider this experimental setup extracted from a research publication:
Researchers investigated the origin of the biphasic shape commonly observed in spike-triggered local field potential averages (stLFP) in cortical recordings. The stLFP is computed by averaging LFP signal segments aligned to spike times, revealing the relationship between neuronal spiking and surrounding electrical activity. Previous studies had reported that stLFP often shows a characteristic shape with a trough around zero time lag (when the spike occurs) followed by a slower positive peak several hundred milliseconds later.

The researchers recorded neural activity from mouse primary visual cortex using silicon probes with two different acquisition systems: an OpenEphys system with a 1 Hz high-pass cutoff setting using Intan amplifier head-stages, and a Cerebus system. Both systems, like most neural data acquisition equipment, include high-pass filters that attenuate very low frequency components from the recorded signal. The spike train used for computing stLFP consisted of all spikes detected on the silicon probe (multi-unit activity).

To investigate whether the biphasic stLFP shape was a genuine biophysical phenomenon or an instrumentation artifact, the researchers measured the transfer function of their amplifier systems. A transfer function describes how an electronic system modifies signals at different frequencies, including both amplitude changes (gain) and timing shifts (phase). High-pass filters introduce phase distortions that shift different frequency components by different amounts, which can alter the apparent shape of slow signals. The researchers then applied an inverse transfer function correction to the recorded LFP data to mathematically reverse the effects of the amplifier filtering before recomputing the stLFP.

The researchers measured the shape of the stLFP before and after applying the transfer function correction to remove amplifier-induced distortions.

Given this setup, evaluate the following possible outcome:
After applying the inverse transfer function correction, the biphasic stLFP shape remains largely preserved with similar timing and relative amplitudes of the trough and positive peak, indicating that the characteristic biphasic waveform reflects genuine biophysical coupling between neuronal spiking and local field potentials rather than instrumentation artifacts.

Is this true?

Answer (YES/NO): NO